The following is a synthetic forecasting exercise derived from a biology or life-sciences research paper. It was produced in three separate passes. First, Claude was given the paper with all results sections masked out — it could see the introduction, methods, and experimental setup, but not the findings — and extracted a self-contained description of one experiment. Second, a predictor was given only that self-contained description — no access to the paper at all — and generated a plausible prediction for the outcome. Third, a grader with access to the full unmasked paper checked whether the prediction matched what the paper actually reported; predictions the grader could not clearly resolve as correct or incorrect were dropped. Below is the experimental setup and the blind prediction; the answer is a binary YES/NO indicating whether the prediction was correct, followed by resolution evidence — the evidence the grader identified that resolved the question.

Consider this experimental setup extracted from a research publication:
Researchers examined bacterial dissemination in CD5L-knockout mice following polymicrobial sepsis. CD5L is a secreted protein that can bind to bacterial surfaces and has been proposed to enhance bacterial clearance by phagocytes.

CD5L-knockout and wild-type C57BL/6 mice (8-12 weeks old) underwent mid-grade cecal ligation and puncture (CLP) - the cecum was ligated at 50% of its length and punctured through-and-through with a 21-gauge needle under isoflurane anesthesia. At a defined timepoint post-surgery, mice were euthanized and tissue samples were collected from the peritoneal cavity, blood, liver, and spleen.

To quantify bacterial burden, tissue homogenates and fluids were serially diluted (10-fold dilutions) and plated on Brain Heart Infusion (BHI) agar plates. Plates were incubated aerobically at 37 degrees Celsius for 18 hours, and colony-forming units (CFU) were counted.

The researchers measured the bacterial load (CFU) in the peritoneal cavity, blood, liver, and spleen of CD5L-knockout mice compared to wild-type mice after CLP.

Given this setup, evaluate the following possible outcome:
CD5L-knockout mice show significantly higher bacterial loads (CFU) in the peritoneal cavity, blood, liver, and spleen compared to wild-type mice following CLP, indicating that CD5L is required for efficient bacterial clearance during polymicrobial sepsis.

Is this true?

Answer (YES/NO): YES